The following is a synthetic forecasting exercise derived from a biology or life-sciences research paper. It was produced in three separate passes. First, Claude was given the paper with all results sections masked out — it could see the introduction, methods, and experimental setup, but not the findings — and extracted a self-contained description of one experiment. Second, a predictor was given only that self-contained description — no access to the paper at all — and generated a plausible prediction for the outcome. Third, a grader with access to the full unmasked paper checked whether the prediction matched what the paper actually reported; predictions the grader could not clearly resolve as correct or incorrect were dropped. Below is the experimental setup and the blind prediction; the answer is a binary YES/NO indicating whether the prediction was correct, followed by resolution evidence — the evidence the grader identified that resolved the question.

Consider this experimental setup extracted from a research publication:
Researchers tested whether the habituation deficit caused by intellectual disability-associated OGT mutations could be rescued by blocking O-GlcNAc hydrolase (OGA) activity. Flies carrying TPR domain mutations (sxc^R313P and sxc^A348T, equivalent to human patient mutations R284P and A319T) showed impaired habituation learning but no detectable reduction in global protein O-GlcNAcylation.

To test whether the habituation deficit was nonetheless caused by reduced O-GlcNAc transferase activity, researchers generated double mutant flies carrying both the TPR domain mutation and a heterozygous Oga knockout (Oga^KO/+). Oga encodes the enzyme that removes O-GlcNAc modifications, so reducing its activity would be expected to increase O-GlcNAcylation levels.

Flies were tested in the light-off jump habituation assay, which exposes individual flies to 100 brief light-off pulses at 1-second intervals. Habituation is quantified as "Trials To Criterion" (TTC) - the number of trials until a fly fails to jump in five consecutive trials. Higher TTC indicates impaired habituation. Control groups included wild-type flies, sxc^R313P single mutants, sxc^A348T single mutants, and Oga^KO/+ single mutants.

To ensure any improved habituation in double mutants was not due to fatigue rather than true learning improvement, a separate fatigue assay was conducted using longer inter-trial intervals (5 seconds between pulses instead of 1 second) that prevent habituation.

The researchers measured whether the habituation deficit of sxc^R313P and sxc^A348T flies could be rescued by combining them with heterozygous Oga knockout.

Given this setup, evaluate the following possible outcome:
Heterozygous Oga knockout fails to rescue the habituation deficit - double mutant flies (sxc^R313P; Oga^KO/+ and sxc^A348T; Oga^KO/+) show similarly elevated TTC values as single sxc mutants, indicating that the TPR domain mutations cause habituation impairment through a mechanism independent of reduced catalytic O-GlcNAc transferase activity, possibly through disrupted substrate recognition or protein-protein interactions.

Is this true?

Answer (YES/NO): NO